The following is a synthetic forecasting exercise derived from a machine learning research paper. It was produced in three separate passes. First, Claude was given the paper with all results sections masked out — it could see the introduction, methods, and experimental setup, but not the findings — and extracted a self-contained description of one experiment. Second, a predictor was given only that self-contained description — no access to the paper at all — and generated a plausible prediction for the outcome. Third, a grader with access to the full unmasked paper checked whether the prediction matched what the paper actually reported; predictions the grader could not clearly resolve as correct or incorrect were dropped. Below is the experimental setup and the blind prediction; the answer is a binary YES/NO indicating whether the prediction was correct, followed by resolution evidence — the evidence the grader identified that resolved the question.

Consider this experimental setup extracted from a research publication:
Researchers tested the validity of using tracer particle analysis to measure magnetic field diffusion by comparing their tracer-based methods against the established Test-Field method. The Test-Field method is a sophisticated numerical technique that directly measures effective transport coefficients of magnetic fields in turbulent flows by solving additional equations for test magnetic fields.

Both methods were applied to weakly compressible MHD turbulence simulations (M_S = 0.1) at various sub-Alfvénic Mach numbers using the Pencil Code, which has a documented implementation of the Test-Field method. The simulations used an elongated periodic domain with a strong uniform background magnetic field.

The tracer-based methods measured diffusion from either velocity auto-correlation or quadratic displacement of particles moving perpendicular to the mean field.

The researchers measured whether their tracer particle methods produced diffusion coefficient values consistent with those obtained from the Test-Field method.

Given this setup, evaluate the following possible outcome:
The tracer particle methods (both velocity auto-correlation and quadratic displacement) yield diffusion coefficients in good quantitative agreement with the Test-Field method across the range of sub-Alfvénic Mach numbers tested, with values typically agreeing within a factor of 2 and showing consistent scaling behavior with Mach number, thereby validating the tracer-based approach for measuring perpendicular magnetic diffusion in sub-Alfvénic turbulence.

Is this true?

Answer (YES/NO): YES